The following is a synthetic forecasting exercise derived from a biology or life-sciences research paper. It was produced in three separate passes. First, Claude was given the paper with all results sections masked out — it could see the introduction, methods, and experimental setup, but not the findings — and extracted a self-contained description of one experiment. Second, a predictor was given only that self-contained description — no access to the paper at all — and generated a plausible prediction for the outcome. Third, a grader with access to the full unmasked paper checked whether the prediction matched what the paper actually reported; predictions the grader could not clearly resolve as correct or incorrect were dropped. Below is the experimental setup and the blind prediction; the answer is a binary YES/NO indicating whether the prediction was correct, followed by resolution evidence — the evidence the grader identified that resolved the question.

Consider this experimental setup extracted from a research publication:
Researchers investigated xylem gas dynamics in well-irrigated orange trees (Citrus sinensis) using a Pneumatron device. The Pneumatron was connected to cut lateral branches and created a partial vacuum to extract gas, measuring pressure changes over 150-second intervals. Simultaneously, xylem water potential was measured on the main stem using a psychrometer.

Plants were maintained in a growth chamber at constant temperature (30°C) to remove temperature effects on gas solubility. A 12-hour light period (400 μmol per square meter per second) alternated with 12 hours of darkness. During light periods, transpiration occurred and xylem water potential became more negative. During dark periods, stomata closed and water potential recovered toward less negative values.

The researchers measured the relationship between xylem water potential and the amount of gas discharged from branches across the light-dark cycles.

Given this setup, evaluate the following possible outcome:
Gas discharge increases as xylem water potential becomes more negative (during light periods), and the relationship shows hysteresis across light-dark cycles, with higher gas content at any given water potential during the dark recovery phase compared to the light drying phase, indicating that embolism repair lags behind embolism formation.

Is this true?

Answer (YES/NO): NO